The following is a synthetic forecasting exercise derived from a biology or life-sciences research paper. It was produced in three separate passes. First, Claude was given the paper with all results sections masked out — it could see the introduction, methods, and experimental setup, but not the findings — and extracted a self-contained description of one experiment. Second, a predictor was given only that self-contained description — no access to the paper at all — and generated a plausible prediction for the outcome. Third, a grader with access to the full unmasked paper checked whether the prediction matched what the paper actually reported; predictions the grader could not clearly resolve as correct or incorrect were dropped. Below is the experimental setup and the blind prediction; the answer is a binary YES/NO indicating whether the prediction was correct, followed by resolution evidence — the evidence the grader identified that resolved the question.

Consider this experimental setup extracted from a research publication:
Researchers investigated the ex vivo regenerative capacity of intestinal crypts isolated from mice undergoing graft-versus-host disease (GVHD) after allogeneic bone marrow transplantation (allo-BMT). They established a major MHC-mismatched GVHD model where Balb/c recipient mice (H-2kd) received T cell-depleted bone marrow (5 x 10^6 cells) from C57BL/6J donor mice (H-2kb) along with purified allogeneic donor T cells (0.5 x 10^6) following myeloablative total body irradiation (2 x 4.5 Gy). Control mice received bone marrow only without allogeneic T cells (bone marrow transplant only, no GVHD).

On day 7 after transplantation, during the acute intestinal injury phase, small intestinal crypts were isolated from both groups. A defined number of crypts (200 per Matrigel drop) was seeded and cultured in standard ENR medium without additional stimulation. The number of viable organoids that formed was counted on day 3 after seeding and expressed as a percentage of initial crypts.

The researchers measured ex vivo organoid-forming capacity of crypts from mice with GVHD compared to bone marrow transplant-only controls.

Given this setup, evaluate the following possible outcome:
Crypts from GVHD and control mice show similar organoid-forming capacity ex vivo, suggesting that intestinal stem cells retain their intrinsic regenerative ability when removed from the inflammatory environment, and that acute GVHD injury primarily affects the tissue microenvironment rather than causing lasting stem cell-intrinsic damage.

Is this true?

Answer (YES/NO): NO